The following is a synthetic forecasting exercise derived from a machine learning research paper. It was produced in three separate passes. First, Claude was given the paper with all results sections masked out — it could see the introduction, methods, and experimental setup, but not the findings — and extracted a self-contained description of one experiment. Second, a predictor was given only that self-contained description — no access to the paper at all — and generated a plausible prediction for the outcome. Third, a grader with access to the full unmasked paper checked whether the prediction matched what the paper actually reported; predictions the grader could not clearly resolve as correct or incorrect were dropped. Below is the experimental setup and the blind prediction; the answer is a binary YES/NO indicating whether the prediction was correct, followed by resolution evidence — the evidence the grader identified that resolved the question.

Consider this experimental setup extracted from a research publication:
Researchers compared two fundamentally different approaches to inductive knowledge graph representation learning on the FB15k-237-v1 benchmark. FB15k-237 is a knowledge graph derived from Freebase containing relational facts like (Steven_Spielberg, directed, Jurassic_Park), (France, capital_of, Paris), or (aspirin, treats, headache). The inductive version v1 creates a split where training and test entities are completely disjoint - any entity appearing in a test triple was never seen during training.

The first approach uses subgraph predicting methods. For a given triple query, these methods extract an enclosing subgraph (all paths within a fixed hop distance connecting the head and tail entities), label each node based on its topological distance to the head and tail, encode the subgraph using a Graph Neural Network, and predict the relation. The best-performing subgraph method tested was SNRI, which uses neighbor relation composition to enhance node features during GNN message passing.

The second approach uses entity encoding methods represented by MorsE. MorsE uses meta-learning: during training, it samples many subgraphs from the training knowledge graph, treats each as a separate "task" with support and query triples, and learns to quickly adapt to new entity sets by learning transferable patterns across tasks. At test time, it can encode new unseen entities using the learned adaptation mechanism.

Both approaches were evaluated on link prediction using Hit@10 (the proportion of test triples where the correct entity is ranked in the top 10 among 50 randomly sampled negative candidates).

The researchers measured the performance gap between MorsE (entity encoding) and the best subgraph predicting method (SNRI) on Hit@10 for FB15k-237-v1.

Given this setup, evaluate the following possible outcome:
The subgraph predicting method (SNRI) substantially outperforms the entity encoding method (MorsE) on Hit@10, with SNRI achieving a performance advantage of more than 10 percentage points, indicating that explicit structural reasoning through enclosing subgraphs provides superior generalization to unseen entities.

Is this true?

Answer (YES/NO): NO